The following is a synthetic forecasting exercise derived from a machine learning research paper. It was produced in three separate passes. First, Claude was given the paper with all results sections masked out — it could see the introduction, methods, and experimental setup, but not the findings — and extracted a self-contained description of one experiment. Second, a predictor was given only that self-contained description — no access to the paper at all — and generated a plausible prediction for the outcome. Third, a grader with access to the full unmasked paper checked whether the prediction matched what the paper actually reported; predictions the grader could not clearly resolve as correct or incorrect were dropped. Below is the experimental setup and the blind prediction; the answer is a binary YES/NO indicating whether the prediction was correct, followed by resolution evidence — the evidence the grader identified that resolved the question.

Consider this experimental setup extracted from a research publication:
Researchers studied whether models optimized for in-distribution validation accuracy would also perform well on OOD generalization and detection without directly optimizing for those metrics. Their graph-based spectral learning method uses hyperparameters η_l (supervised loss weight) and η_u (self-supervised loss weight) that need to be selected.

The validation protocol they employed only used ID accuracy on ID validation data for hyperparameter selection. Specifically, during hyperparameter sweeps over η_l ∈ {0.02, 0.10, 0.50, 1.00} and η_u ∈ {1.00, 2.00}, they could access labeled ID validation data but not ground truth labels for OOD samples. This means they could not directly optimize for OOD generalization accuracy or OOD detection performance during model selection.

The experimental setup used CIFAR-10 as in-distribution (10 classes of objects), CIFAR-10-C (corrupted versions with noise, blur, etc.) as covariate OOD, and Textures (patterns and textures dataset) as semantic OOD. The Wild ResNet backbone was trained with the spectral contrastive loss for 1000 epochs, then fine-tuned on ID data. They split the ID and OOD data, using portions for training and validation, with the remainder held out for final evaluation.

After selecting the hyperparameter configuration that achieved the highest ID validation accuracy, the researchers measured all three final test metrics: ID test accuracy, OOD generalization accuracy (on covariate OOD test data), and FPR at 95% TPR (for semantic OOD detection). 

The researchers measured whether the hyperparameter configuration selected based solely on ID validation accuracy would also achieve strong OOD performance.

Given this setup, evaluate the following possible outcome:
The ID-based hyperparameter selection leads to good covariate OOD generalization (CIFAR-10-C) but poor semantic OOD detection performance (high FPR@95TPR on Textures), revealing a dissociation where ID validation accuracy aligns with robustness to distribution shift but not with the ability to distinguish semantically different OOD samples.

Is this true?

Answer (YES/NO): NO